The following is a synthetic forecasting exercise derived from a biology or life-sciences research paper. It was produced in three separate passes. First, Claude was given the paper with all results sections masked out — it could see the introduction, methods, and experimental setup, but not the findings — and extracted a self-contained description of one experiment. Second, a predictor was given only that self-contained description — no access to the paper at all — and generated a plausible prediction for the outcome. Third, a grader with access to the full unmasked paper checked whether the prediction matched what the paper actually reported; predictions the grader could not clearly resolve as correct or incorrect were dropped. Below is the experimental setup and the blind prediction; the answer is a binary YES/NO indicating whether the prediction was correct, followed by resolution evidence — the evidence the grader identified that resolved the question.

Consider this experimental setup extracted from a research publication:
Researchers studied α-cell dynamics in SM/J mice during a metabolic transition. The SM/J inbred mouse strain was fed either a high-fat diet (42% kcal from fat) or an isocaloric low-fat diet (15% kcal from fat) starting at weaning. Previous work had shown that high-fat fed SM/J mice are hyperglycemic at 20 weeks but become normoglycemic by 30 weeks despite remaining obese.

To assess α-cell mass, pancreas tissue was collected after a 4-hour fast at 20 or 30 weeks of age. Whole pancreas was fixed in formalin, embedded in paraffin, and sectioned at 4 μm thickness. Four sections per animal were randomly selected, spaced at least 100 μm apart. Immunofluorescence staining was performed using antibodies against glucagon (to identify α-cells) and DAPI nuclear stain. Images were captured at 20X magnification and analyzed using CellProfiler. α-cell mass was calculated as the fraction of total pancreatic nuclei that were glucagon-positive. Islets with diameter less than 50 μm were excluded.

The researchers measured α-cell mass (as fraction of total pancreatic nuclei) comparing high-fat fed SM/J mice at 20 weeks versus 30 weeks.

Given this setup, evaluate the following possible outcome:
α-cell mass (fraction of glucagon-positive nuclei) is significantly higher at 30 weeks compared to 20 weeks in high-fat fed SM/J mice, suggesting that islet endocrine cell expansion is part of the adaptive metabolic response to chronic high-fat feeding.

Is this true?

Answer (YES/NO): NO